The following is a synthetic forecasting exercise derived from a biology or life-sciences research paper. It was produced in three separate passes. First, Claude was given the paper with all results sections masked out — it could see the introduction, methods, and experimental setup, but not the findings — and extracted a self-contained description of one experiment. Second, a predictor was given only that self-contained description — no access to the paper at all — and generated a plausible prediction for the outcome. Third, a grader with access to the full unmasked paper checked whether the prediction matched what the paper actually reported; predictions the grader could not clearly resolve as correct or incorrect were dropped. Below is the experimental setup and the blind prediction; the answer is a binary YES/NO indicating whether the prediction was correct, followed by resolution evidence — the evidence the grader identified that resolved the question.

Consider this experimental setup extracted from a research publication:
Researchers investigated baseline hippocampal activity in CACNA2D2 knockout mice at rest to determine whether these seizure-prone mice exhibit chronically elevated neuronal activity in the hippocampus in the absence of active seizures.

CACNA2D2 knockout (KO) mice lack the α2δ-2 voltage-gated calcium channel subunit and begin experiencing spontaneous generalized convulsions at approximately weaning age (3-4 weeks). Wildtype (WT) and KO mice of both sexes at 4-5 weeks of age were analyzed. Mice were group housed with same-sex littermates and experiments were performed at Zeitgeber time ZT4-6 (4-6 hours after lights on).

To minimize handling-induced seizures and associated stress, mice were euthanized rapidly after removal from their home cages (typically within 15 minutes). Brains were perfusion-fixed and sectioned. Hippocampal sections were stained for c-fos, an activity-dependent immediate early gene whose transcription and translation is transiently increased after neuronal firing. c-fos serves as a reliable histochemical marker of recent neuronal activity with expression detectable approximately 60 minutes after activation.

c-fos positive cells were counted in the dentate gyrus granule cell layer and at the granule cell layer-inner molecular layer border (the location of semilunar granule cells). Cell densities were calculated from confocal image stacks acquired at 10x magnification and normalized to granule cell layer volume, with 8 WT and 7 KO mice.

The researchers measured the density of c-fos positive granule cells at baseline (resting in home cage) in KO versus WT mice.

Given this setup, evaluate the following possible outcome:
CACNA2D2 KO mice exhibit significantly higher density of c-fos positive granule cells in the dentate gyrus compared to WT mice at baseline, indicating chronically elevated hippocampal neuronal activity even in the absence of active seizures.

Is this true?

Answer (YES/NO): NO